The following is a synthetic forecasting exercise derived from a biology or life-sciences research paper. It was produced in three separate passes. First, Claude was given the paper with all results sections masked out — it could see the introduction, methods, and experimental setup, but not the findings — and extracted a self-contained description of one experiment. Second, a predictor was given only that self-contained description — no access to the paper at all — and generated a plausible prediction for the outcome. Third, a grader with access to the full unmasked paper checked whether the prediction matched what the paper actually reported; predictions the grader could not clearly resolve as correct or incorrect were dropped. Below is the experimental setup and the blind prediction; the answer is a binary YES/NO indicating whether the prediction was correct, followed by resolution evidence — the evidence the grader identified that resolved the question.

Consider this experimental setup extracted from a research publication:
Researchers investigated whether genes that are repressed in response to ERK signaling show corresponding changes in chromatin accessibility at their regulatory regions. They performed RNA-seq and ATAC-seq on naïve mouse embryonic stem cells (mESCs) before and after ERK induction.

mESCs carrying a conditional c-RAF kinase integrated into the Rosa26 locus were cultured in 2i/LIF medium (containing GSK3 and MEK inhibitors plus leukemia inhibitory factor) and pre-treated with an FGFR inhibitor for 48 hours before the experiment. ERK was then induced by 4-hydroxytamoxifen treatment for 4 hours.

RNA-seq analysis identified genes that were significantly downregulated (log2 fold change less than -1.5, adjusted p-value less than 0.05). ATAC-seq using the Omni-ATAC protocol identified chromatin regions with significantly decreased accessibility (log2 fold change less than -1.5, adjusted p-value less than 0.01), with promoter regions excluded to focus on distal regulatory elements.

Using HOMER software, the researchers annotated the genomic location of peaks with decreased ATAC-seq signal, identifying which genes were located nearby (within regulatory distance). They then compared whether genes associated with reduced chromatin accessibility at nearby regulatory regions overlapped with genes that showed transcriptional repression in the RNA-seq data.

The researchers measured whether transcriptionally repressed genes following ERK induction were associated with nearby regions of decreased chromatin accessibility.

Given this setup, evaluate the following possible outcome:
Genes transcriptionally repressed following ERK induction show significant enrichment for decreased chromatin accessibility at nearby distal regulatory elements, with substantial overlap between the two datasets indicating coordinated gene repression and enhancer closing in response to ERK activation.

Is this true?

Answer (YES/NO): YES